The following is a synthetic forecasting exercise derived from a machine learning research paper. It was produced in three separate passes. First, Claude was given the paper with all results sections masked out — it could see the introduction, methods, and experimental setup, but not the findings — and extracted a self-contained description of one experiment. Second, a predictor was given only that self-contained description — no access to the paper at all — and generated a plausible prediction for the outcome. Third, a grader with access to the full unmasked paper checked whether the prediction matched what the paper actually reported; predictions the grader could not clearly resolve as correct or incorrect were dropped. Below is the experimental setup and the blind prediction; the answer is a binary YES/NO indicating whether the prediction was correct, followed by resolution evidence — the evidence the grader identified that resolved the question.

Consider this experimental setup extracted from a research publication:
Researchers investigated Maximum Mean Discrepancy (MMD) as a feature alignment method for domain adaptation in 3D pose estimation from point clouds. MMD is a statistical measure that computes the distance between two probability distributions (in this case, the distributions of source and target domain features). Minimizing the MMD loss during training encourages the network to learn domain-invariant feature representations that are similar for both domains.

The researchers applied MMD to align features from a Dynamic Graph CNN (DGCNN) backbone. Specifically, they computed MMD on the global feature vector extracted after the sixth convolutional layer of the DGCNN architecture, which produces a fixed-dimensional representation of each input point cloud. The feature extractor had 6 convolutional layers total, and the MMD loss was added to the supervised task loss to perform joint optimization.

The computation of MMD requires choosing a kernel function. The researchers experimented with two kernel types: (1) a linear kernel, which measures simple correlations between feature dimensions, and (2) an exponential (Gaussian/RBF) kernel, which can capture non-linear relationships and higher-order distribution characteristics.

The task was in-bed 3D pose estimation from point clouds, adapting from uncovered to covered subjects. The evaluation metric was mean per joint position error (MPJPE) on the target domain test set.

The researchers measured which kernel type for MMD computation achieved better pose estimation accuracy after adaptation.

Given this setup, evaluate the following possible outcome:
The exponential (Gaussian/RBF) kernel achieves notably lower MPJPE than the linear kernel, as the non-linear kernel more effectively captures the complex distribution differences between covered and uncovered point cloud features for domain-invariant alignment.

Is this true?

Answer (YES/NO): NO